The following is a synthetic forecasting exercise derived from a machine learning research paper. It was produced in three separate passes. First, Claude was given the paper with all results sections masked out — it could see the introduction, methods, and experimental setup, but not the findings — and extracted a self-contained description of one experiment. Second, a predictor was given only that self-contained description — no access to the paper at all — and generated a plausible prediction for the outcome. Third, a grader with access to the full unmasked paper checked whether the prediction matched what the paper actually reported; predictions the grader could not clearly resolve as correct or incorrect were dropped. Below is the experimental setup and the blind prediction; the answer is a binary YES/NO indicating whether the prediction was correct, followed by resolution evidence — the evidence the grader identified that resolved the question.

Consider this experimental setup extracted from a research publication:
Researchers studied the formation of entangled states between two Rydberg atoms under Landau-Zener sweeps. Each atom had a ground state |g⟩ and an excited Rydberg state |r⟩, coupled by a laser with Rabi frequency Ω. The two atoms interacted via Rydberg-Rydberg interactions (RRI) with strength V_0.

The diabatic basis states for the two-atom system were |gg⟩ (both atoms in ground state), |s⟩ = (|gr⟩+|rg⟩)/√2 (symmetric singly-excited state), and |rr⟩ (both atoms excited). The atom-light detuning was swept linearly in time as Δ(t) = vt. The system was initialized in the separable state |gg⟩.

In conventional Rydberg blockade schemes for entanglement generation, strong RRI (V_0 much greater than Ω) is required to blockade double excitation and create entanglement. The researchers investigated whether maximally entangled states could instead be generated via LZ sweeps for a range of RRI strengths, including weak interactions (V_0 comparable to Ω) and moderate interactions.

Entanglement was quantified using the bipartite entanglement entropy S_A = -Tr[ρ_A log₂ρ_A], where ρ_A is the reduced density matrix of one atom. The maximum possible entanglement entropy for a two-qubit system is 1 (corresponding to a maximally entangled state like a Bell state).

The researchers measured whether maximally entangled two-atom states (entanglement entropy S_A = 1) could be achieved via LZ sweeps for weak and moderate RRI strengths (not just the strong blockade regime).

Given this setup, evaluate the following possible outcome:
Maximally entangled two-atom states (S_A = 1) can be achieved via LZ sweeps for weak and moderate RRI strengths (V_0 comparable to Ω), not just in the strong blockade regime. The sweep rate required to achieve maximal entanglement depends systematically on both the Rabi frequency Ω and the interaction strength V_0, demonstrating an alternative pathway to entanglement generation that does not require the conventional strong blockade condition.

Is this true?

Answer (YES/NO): YES